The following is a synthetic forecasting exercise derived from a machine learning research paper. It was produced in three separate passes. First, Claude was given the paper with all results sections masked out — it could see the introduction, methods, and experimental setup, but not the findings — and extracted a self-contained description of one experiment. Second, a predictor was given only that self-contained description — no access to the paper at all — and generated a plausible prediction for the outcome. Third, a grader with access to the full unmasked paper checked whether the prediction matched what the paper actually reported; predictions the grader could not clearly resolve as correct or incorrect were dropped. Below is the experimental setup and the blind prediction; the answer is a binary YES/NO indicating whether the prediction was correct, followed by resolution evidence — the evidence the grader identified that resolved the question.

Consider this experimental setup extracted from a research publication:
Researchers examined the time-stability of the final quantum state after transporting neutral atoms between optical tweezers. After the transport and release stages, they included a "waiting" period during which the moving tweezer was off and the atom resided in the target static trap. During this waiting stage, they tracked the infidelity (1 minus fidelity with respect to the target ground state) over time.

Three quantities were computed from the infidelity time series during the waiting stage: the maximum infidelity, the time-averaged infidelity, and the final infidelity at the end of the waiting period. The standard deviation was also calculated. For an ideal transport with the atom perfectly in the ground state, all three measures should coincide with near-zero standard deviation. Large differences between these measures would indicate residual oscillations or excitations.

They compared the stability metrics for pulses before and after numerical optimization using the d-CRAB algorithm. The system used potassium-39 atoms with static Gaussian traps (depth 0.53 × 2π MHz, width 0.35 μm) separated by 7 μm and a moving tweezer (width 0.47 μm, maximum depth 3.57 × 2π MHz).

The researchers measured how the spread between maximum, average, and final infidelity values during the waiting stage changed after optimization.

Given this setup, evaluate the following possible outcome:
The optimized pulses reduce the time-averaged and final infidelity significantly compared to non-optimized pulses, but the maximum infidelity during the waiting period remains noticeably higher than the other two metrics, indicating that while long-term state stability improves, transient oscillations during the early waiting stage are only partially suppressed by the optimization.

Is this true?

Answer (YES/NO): NO